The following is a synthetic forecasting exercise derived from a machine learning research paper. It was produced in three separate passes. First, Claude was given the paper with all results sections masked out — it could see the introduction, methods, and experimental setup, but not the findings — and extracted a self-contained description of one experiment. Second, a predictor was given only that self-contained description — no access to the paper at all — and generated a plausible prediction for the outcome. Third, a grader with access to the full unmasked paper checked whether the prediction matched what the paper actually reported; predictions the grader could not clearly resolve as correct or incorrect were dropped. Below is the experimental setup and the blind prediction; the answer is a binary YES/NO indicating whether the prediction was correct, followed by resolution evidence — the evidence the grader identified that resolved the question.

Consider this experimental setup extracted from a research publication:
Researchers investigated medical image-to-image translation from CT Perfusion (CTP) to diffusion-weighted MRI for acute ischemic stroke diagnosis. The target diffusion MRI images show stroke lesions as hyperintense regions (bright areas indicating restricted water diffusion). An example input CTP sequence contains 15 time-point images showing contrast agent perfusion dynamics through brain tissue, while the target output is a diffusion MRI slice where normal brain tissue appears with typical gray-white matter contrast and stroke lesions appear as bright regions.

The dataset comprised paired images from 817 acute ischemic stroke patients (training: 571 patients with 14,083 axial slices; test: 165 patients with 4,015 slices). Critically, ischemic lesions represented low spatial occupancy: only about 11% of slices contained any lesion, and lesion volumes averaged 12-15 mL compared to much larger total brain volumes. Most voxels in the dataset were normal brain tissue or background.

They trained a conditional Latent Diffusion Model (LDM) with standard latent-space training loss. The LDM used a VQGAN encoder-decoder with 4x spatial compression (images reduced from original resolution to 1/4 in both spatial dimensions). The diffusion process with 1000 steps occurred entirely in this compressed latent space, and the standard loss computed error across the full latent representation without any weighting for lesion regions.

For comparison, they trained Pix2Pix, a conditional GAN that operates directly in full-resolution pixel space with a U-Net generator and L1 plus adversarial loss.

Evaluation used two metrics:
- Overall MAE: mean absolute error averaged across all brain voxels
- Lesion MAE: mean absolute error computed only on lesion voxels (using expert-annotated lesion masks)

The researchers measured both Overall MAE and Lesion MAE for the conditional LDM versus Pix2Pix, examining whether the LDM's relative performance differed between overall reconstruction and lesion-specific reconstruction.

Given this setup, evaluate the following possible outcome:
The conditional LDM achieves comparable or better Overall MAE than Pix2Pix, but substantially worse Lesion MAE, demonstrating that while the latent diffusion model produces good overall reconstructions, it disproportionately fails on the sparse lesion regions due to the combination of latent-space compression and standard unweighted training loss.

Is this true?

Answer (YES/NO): NO